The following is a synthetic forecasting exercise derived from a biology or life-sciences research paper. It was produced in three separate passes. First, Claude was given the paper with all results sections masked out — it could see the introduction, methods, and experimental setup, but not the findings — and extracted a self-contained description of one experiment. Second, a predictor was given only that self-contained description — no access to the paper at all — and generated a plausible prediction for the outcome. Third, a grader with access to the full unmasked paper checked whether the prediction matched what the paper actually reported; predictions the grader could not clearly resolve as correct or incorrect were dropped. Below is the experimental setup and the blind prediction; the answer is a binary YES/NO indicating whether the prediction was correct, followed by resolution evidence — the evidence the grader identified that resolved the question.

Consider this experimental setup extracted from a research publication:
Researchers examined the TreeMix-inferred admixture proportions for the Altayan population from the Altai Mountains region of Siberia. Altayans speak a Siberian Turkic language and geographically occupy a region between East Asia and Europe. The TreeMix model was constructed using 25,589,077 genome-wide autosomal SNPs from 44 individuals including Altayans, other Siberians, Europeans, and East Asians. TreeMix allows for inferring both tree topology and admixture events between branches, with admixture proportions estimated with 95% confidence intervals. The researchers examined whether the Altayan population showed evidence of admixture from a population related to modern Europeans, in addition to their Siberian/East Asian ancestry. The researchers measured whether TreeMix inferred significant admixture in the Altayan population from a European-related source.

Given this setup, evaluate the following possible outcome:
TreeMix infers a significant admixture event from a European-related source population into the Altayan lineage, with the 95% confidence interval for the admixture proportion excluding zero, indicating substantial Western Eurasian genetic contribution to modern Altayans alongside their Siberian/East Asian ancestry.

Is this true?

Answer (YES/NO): YES